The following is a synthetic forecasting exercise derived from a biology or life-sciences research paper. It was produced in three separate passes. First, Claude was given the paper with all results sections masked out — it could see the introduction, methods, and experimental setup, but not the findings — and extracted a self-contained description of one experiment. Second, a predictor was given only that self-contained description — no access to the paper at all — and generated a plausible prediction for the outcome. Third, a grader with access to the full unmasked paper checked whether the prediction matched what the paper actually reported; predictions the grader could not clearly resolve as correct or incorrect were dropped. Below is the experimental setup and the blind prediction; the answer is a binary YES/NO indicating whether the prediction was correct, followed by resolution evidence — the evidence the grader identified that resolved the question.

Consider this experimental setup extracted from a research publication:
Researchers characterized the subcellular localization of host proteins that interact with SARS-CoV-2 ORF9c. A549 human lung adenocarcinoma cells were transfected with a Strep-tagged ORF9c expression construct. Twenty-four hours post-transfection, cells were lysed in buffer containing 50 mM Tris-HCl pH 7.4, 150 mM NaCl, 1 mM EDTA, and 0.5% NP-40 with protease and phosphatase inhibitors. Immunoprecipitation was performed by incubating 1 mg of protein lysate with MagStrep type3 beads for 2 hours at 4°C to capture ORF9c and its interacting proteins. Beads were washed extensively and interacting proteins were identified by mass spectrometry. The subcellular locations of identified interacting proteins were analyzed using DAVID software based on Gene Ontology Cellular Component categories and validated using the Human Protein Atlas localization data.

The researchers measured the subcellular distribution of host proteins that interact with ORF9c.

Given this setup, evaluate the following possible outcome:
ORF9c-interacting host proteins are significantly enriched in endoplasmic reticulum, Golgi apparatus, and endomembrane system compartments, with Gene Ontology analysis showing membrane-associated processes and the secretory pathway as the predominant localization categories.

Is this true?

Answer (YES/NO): NO